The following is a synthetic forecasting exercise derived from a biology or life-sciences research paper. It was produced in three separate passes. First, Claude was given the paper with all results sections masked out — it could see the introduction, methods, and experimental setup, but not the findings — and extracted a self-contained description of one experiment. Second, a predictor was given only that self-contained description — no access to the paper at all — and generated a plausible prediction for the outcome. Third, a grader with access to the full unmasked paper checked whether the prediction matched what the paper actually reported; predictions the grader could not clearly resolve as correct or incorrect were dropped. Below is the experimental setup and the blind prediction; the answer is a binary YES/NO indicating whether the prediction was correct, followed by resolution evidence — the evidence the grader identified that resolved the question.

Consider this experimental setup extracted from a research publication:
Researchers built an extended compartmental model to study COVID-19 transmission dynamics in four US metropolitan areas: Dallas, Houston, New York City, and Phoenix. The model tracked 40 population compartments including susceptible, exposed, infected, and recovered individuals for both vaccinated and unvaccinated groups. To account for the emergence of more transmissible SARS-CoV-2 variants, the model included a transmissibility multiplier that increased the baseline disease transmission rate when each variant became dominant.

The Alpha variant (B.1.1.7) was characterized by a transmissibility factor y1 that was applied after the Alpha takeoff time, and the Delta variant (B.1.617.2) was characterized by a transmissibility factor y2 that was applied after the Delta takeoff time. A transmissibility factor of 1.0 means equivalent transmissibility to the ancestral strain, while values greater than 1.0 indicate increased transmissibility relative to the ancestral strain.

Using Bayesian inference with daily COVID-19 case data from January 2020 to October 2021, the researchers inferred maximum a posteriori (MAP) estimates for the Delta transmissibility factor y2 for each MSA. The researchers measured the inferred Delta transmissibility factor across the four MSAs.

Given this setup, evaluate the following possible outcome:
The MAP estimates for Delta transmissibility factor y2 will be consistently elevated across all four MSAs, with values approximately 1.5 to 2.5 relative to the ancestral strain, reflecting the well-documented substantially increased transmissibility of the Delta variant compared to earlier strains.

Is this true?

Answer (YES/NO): YES